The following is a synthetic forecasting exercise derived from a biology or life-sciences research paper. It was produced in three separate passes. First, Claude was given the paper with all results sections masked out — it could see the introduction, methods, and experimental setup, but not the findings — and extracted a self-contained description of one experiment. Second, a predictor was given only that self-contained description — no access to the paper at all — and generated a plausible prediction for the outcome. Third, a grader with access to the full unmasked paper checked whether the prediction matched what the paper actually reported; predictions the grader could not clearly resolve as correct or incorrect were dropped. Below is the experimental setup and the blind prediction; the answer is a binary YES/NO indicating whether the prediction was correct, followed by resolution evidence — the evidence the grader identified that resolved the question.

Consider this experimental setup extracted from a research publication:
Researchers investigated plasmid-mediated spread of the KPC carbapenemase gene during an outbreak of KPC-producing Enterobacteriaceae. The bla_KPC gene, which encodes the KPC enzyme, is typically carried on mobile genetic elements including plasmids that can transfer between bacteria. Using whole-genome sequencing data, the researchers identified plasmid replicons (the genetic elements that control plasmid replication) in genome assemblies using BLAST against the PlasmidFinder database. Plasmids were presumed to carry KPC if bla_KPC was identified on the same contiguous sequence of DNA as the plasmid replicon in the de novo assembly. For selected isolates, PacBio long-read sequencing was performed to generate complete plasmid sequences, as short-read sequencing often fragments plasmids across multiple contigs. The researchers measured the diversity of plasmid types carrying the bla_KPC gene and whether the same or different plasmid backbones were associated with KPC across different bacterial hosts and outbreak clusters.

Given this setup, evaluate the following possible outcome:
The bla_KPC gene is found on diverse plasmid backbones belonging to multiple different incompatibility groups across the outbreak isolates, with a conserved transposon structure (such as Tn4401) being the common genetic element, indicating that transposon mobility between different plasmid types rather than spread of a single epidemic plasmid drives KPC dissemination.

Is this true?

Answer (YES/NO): YES